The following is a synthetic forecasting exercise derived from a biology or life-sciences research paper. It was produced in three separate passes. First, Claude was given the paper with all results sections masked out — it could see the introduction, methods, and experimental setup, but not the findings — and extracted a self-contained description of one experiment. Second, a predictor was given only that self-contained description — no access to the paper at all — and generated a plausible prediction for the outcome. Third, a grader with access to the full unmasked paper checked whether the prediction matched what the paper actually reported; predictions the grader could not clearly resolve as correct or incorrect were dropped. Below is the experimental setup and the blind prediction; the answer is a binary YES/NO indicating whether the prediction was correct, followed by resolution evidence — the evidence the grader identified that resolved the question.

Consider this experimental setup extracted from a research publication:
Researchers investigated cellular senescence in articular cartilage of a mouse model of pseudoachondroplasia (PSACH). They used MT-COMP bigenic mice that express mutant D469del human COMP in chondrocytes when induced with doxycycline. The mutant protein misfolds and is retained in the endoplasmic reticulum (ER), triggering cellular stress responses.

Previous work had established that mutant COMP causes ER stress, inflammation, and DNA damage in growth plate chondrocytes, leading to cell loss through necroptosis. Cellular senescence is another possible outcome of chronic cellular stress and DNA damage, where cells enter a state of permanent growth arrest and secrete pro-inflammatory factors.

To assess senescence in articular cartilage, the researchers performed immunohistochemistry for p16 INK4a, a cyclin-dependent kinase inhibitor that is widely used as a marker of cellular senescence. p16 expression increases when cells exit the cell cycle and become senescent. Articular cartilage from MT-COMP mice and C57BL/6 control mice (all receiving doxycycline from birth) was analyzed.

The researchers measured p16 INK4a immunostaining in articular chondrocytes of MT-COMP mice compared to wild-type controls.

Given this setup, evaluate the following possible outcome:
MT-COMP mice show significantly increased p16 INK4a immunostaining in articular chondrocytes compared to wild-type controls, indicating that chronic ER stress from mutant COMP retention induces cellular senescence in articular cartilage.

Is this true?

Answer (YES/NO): YES